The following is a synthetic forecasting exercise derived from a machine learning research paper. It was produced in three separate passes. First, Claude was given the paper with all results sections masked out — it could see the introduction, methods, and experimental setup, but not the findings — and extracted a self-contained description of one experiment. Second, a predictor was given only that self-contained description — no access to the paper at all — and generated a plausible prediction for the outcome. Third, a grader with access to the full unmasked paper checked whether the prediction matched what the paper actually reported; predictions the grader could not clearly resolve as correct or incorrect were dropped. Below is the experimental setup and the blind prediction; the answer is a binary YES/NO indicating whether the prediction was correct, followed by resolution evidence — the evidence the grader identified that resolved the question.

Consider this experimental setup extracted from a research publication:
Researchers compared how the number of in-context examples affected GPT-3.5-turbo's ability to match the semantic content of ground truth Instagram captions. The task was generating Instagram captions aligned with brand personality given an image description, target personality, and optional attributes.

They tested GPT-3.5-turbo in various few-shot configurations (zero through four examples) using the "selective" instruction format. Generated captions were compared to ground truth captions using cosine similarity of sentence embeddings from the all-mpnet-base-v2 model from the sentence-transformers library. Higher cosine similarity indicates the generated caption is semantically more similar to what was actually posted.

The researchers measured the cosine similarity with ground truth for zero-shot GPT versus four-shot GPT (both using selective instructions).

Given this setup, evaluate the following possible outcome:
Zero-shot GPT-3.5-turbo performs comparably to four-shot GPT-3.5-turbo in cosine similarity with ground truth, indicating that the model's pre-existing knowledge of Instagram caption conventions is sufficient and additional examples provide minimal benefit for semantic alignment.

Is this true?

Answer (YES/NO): NO